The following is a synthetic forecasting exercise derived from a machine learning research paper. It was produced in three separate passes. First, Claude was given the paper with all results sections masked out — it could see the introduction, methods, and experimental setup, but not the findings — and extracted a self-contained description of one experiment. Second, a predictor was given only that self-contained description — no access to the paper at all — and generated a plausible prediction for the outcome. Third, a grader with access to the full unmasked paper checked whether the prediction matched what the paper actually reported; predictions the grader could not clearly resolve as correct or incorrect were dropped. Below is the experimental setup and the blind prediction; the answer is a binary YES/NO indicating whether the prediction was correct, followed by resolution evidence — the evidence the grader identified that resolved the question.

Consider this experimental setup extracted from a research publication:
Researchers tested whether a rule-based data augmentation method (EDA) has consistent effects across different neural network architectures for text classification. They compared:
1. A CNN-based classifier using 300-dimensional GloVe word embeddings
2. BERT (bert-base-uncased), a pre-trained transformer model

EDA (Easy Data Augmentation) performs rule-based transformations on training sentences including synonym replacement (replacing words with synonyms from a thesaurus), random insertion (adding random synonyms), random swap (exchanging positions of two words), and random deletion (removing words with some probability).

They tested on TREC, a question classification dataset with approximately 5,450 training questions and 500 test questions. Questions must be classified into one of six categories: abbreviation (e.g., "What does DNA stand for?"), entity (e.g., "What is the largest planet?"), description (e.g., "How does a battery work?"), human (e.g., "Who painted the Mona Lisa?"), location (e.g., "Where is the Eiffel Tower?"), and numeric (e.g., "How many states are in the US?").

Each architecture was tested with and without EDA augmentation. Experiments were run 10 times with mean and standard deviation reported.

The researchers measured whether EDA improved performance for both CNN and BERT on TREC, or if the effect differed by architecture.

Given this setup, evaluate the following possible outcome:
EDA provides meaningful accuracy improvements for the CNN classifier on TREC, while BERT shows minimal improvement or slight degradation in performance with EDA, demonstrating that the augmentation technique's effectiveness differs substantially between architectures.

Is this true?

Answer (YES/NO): YES